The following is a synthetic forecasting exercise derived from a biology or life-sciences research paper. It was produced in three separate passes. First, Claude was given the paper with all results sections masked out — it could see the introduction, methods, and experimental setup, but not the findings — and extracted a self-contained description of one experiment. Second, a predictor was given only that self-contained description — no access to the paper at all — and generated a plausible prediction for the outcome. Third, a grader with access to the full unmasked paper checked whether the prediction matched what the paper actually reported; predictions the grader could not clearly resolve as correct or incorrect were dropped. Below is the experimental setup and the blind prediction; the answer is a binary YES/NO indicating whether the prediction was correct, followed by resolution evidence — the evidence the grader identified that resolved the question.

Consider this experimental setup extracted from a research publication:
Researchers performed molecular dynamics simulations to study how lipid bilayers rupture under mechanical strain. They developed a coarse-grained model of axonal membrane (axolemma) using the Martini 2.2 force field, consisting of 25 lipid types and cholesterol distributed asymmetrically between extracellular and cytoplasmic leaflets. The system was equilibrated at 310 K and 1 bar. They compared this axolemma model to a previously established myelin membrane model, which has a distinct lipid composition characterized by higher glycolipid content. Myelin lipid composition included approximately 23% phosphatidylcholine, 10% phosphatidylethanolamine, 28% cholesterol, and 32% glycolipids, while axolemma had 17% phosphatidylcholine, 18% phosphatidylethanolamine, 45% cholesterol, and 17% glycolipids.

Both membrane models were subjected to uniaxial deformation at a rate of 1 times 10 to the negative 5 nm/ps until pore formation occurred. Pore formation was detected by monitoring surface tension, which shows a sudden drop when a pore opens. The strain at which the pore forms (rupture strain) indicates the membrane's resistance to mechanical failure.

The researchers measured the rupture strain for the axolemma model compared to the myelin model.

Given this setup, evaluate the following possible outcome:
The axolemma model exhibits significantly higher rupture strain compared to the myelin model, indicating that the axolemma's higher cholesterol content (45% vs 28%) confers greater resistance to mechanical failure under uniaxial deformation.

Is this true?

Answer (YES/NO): NO